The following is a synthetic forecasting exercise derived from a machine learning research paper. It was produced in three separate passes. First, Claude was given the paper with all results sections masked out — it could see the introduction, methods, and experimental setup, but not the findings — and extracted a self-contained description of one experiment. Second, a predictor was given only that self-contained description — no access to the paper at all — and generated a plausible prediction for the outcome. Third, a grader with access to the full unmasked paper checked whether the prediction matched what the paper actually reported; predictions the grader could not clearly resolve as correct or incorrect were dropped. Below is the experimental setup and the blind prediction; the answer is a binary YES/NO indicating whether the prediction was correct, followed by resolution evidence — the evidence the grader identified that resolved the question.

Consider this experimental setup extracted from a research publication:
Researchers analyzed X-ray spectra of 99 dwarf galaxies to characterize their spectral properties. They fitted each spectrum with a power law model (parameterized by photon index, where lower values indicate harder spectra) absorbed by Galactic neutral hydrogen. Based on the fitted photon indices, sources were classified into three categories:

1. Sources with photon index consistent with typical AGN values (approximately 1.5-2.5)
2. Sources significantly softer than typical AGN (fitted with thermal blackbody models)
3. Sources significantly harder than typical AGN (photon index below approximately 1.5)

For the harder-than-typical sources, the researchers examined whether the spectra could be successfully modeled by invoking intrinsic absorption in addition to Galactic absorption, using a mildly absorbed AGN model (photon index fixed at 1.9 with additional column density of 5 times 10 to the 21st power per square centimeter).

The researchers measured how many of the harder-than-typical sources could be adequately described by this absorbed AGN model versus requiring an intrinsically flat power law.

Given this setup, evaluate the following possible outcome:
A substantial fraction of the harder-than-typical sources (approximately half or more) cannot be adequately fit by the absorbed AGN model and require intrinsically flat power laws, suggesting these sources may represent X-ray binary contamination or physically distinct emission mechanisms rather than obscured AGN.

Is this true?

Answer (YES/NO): NO